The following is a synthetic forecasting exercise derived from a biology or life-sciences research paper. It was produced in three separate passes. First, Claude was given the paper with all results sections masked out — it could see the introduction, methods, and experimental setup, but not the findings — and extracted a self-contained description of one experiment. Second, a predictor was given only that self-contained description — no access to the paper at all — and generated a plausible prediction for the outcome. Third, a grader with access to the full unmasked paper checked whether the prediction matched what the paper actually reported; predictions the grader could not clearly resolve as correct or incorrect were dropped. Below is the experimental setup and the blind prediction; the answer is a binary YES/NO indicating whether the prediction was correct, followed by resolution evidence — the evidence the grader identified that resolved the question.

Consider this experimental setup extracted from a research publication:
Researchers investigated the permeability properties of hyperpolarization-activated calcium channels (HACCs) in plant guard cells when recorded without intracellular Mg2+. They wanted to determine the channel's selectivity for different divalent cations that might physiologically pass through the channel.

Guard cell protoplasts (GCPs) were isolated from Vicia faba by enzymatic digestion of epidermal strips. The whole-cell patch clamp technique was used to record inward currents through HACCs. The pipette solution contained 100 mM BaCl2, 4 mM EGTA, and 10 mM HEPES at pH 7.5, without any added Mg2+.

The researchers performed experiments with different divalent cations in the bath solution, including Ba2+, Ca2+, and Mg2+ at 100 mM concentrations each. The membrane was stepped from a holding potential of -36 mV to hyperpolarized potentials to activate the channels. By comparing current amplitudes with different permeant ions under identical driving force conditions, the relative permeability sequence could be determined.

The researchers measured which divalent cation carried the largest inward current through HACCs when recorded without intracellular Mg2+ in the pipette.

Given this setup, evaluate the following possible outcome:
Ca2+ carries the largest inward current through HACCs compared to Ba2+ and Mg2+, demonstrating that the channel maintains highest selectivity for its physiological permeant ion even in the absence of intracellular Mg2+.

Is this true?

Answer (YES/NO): NO